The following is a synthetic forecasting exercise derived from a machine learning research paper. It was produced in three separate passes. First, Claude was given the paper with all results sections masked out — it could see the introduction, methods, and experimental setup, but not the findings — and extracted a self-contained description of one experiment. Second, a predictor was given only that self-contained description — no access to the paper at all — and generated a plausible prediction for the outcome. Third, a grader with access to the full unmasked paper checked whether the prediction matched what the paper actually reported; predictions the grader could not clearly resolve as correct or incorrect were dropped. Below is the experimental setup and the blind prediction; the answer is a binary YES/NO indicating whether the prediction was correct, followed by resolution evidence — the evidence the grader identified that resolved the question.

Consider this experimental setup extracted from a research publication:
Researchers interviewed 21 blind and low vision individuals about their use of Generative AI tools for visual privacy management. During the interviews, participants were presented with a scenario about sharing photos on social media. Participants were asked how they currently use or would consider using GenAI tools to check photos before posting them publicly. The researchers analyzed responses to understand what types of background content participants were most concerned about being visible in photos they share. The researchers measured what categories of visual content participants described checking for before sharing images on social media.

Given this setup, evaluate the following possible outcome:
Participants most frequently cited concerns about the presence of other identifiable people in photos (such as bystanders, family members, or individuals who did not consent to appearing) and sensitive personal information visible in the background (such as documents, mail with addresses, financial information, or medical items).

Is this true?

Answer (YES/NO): NO